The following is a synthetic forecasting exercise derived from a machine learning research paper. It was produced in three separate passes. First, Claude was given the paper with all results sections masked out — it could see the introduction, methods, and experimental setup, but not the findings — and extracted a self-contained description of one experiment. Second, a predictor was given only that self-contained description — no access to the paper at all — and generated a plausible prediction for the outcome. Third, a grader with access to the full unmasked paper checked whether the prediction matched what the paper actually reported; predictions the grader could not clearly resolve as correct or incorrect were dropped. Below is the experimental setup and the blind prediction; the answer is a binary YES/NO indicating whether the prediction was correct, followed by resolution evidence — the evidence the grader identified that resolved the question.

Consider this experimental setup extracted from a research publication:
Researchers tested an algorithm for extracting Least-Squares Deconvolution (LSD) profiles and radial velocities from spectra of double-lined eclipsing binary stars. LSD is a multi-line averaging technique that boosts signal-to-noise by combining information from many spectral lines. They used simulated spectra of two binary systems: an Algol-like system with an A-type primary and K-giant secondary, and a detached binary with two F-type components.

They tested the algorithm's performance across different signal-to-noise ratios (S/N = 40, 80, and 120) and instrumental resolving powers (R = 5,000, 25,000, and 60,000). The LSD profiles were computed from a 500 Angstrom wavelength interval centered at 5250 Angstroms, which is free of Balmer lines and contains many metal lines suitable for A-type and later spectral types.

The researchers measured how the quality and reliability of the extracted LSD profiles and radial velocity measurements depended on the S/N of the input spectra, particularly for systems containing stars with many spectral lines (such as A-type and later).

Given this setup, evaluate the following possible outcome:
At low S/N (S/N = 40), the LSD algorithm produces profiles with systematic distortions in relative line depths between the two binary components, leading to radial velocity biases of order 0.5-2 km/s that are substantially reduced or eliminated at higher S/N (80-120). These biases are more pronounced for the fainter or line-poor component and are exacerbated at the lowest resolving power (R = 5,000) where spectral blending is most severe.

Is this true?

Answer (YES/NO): NO